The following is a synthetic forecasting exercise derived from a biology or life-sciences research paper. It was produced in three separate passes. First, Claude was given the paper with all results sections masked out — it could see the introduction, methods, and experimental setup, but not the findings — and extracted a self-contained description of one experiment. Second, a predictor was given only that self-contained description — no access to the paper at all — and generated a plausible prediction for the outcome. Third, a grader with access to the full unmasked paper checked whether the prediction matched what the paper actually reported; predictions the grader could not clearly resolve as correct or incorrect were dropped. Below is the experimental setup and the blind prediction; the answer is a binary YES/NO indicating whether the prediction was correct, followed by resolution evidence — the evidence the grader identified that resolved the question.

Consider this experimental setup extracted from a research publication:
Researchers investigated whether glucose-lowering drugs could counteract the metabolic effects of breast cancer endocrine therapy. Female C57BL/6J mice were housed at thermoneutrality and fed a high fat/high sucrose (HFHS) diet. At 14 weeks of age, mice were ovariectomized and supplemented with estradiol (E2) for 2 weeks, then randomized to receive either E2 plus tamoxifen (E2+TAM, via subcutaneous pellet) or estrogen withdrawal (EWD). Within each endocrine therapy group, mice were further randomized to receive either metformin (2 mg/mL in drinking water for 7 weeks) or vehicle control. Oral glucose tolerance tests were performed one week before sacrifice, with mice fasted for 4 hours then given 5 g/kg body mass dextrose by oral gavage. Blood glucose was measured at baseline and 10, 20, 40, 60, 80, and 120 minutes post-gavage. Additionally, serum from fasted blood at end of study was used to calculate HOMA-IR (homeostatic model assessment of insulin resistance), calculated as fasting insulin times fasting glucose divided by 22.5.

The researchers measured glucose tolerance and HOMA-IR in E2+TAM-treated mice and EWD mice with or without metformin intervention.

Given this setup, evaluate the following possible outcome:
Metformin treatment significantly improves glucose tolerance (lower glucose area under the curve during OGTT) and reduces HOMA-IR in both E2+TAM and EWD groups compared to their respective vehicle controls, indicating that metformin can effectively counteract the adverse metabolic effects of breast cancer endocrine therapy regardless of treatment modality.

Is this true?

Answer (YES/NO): NO